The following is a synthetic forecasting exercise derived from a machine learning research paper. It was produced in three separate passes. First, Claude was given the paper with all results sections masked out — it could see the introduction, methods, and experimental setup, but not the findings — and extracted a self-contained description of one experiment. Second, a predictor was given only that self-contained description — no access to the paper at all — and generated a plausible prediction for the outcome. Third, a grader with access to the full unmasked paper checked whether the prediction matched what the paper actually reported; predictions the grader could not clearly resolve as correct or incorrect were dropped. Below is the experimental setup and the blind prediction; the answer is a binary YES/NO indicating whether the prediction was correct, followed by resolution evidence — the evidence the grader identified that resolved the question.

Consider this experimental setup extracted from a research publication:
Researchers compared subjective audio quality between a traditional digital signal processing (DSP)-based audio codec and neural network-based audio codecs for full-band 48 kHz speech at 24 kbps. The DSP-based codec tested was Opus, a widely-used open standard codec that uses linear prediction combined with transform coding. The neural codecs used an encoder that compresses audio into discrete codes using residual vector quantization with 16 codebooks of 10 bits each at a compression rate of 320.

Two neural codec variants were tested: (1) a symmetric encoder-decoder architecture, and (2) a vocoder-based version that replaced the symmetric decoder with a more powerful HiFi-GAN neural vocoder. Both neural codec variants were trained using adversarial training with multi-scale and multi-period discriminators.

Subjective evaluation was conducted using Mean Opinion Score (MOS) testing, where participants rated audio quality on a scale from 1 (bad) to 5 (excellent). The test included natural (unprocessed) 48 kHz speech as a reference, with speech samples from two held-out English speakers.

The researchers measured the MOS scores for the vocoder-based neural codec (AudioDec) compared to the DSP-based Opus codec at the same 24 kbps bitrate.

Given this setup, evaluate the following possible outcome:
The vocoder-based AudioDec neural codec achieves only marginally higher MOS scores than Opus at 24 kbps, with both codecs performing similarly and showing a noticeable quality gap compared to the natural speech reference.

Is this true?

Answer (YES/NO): NO